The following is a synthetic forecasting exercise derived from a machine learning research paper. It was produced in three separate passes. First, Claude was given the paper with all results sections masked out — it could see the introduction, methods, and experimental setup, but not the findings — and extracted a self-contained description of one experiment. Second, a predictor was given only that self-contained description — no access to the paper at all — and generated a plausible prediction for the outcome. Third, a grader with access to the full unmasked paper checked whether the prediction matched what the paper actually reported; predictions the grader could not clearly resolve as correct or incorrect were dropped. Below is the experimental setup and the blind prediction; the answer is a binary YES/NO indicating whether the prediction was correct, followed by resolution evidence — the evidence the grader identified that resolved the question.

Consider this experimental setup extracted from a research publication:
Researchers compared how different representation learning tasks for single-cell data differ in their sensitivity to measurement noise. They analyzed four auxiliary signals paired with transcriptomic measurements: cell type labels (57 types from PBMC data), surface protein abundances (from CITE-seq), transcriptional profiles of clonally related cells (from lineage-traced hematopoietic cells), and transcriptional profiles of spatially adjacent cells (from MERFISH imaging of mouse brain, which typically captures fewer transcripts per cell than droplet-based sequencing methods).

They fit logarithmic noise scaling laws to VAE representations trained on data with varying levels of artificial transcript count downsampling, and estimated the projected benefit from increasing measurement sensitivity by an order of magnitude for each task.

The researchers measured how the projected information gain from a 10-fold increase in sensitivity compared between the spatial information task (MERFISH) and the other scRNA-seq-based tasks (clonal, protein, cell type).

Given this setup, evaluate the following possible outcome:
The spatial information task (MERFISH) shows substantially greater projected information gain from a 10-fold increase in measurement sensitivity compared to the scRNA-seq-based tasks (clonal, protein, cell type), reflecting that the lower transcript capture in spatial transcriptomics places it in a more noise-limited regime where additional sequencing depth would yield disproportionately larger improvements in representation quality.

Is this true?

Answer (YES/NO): YES